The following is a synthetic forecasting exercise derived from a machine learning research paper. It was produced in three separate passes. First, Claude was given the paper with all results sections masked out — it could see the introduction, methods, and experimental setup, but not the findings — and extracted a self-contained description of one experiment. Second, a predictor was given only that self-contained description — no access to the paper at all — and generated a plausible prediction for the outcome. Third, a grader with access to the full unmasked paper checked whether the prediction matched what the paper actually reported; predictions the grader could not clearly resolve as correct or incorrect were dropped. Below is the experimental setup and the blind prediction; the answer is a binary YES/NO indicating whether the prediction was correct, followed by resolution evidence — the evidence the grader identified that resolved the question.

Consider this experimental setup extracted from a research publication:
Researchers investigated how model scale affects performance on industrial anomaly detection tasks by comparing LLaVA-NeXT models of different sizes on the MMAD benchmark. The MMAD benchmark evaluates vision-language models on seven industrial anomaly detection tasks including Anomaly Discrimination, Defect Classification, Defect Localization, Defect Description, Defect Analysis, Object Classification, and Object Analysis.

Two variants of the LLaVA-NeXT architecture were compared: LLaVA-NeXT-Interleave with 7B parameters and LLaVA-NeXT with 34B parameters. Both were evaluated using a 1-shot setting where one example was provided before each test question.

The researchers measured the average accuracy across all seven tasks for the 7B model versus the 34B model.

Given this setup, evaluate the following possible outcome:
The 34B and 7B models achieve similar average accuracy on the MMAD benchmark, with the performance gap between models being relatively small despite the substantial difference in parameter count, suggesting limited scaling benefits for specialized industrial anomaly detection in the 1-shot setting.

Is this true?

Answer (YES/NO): NO